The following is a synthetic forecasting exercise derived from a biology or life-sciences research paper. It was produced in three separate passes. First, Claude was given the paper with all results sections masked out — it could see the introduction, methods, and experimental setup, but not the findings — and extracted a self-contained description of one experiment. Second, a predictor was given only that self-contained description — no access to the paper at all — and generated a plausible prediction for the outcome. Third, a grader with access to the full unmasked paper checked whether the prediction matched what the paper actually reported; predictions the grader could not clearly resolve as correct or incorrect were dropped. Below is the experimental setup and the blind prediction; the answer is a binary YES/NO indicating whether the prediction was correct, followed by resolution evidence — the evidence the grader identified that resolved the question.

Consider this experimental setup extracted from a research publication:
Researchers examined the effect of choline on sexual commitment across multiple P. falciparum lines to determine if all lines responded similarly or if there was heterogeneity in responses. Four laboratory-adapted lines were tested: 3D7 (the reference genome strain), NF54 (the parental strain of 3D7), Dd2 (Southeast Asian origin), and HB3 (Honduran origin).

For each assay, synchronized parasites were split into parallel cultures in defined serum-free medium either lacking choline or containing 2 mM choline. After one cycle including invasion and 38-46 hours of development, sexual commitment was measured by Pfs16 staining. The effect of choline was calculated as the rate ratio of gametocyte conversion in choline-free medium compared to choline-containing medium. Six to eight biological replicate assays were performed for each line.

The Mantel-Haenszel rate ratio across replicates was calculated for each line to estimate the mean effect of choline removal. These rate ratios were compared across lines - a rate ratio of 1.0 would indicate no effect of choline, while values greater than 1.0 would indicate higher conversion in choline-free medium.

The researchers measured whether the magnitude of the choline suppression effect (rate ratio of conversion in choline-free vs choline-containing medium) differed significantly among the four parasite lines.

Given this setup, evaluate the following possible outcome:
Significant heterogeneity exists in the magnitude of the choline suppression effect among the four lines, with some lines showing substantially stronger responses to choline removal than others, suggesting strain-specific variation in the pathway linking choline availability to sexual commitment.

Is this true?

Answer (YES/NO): YES